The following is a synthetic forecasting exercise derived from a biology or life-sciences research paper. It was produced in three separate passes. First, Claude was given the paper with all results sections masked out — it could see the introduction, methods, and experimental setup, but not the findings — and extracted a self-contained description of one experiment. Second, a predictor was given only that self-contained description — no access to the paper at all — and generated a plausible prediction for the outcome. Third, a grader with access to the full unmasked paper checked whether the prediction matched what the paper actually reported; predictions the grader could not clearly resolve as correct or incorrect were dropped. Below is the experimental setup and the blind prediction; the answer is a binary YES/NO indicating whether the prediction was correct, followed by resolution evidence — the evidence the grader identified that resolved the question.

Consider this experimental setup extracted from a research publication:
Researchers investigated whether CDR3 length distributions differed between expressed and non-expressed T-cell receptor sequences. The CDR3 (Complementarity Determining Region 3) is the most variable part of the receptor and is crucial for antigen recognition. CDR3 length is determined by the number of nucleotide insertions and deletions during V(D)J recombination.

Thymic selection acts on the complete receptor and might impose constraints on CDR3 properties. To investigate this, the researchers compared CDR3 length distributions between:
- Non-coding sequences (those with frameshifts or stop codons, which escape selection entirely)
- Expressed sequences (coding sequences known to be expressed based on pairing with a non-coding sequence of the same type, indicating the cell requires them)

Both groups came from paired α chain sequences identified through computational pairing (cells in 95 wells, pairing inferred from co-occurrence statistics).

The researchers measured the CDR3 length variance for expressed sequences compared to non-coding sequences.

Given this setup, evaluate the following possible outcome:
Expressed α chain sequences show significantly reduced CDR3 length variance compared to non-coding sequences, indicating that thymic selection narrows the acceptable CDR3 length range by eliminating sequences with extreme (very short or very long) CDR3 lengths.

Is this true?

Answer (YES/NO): YES